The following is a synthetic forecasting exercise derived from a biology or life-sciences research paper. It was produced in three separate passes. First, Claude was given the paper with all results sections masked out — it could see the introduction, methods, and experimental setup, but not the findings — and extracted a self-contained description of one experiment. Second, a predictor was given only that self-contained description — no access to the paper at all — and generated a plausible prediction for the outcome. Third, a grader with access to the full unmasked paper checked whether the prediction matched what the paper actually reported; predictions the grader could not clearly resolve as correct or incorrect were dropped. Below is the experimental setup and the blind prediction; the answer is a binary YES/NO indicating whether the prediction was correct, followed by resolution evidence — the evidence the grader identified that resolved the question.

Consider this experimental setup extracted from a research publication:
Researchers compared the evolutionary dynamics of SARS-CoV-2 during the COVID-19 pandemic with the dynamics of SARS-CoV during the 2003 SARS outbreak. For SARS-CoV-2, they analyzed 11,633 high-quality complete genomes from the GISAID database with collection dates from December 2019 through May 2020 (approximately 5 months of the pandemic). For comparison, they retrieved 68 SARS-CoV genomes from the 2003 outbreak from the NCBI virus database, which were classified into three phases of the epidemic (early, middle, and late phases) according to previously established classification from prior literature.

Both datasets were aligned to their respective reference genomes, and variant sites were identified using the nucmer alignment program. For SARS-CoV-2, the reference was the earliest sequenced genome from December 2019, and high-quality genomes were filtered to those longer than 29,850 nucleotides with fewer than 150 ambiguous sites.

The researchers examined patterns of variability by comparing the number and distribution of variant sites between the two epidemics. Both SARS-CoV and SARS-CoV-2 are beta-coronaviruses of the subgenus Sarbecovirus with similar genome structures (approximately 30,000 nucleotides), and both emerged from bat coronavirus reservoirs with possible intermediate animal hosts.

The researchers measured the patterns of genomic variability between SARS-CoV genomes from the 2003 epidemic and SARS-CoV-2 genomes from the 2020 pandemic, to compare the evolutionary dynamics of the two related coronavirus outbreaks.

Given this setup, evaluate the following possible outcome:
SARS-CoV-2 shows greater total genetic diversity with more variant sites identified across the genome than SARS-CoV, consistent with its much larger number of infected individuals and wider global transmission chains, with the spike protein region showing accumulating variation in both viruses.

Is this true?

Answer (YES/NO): NO